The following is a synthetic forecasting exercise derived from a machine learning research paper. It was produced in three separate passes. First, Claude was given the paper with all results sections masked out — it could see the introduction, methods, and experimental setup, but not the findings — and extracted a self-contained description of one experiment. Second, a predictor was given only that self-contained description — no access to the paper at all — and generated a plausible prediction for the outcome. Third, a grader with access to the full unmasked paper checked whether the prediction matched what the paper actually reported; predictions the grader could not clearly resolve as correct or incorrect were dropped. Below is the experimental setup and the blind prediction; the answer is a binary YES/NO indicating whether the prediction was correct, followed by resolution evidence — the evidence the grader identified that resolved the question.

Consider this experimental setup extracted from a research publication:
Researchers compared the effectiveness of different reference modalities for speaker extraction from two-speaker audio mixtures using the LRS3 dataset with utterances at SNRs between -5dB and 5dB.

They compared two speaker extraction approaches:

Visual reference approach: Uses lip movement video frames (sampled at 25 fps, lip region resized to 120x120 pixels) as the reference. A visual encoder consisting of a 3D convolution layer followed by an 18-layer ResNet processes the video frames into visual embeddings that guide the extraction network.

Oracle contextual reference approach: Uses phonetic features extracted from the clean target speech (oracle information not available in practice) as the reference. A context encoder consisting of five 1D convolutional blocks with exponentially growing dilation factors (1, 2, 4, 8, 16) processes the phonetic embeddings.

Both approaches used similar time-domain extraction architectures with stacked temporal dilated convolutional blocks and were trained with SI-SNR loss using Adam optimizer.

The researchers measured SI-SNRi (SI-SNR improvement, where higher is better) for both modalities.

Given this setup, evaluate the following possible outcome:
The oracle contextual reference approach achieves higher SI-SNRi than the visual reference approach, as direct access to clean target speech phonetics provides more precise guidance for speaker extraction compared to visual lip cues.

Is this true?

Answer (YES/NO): YES